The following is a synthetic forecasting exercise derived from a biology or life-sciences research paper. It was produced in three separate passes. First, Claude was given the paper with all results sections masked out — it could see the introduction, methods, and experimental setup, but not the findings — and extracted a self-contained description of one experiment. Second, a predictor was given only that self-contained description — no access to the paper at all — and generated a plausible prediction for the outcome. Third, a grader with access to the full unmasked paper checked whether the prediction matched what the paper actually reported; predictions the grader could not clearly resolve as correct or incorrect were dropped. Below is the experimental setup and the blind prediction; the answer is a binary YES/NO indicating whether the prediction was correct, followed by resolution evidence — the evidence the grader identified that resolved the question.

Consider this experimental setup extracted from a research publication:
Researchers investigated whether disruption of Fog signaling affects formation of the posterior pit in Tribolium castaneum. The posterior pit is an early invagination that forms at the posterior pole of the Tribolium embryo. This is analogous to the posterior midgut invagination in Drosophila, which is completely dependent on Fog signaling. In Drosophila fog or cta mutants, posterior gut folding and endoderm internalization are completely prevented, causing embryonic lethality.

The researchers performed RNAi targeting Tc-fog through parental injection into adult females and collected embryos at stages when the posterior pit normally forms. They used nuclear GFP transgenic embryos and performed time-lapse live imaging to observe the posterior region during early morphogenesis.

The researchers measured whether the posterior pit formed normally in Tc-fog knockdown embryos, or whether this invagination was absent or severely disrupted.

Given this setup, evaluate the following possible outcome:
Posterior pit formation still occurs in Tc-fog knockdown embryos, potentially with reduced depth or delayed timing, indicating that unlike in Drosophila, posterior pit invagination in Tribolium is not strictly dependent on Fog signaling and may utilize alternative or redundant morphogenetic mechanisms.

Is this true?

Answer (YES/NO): NO